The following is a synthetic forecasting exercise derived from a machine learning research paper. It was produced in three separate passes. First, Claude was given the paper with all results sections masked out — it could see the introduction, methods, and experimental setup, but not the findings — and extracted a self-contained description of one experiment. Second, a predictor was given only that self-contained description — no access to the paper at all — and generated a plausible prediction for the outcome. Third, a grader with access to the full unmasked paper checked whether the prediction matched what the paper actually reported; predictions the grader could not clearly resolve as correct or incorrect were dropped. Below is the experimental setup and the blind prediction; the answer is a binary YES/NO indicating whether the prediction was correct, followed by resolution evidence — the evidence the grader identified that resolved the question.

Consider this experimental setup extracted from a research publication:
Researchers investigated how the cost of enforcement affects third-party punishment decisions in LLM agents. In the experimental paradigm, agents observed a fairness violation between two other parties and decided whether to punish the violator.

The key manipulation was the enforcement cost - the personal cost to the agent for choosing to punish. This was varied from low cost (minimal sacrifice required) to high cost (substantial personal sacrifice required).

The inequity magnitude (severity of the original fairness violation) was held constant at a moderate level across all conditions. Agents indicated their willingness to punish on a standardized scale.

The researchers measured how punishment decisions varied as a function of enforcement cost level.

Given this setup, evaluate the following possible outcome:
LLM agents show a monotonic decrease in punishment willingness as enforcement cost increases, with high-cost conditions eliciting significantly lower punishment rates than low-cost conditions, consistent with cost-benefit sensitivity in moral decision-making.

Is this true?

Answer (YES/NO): NO